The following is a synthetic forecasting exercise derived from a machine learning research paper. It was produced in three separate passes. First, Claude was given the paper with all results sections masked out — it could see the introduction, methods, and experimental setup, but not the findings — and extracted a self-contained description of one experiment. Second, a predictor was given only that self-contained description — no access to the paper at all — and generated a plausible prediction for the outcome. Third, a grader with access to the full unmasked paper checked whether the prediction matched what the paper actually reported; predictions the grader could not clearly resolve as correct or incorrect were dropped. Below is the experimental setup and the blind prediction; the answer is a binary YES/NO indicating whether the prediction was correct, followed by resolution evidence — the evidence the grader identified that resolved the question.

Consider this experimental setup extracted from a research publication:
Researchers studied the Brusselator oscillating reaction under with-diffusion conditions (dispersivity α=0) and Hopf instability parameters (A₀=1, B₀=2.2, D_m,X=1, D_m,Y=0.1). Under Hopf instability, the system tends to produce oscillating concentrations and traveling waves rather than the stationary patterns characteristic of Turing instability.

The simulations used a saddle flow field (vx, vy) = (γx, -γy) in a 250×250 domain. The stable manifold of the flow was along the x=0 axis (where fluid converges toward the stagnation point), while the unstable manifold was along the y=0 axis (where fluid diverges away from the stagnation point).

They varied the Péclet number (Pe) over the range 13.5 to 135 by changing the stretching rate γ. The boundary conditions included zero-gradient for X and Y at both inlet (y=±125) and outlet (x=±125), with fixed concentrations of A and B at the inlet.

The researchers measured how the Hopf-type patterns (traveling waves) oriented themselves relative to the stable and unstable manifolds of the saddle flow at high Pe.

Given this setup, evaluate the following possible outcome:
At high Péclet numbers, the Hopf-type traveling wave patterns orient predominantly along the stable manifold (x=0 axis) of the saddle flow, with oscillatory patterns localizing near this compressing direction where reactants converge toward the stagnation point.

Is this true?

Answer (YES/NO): NO